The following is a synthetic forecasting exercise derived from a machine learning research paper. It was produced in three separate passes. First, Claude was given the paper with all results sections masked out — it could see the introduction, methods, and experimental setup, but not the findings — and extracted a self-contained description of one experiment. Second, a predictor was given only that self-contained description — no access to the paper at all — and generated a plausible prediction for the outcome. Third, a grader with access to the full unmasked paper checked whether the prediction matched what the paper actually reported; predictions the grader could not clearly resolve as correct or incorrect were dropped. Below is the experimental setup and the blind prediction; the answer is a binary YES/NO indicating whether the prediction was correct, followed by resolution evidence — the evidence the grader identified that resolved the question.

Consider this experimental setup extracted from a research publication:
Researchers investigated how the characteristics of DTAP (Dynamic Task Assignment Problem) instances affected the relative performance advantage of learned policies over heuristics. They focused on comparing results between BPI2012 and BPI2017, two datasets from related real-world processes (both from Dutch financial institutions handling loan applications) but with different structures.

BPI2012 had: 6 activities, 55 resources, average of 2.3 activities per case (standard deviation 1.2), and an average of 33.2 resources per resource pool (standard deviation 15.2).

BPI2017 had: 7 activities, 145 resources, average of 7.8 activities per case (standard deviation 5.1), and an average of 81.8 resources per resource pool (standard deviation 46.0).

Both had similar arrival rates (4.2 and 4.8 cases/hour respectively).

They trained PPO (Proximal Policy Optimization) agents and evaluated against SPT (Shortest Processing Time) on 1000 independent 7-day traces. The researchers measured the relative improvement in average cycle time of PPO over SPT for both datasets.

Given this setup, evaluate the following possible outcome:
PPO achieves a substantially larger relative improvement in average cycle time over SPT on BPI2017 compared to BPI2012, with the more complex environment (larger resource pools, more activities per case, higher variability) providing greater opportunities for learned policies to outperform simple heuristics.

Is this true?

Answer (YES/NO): YES